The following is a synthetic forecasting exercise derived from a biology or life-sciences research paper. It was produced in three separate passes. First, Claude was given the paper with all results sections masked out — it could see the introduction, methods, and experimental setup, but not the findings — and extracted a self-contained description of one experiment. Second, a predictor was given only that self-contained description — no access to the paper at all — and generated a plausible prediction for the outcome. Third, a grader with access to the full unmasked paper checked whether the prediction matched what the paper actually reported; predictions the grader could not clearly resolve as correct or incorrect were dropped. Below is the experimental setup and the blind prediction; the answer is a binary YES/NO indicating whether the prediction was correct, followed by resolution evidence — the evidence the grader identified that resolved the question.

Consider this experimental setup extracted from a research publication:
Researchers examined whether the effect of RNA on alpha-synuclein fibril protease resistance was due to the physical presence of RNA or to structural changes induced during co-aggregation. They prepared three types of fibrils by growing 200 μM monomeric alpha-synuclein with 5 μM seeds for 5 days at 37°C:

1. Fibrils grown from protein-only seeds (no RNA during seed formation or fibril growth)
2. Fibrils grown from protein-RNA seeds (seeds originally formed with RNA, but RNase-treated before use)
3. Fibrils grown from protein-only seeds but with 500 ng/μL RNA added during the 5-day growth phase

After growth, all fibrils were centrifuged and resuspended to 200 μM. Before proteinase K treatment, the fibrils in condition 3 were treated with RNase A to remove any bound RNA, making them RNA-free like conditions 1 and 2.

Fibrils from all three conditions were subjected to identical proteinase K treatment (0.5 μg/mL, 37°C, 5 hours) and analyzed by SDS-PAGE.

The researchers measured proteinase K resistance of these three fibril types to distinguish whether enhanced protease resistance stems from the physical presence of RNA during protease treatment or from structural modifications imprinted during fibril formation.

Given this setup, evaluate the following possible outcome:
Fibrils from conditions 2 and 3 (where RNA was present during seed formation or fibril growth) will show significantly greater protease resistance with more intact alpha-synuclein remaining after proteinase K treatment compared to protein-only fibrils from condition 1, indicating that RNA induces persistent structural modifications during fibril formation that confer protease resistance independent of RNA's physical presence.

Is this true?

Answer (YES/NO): NO